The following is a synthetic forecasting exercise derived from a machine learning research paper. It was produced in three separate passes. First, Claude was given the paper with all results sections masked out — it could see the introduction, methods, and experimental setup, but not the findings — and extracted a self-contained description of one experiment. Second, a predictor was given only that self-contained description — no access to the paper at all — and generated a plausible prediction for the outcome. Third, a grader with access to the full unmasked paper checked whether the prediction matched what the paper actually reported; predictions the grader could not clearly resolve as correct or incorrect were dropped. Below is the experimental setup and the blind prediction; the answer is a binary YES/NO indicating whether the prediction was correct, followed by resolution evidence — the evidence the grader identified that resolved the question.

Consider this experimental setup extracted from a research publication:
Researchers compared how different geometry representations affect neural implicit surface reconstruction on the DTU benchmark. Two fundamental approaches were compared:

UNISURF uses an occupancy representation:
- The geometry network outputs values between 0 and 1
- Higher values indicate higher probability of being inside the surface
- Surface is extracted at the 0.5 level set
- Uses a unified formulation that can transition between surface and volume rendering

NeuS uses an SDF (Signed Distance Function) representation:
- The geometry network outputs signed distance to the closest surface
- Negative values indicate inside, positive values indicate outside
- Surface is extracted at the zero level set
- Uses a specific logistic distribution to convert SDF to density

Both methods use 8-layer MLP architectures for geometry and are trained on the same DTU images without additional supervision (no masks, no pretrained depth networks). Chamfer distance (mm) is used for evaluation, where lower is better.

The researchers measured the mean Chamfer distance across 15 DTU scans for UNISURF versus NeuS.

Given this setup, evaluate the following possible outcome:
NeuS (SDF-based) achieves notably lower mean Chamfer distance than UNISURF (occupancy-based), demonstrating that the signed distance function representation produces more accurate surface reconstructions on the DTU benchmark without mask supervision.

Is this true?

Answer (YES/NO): YES